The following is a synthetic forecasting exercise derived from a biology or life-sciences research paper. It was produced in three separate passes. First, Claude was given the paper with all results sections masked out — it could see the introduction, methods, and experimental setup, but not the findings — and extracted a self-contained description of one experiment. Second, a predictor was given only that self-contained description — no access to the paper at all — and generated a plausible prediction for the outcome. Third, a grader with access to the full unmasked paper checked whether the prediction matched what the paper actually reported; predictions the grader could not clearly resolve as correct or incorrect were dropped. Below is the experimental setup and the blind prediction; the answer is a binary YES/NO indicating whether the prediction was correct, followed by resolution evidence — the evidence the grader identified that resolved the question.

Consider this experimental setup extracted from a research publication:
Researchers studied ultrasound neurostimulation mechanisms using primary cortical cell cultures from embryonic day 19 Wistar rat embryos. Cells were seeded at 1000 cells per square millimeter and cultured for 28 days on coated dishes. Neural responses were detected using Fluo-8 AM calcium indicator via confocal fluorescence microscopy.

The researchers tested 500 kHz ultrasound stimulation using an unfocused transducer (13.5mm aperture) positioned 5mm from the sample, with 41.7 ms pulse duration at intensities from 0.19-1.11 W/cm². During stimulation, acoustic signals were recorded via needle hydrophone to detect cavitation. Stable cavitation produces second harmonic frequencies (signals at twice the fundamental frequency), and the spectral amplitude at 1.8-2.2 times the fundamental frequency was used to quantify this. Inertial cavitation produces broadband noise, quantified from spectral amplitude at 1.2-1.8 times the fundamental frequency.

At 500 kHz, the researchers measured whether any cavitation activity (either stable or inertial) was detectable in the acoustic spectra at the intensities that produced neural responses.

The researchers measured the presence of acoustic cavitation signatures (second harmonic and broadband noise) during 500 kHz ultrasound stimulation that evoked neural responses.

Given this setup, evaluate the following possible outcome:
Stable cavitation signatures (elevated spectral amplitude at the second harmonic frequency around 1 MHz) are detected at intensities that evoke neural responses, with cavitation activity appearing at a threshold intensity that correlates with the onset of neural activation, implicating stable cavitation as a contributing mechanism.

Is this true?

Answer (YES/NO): NO